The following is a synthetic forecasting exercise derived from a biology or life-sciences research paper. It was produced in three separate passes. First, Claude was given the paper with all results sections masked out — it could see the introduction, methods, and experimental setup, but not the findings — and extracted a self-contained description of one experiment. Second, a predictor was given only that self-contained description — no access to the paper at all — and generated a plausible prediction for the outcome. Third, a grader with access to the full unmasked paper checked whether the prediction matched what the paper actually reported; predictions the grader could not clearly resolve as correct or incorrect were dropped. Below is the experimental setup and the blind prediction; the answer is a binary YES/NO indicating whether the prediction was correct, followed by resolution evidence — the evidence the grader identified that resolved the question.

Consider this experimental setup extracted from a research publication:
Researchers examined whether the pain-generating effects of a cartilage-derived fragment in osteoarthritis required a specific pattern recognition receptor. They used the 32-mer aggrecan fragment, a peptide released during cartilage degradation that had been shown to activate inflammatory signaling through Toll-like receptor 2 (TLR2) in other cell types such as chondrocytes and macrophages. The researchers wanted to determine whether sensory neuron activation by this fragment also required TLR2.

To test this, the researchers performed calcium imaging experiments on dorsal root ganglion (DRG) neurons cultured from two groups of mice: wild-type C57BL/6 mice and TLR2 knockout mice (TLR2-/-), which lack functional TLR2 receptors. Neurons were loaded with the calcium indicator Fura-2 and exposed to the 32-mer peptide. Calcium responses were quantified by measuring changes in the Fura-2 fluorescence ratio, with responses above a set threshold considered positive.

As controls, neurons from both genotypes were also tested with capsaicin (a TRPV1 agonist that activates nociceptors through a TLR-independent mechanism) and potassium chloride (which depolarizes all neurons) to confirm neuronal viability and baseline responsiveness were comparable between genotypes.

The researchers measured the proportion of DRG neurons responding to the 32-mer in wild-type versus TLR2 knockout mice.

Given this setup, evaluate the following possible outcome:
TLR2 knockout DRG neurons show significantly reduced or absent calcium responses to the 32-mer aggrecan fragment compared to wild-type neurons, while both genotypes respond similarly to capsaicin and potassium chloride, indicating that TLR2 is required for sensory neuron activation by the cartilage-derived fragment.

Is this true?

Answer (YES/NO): YES